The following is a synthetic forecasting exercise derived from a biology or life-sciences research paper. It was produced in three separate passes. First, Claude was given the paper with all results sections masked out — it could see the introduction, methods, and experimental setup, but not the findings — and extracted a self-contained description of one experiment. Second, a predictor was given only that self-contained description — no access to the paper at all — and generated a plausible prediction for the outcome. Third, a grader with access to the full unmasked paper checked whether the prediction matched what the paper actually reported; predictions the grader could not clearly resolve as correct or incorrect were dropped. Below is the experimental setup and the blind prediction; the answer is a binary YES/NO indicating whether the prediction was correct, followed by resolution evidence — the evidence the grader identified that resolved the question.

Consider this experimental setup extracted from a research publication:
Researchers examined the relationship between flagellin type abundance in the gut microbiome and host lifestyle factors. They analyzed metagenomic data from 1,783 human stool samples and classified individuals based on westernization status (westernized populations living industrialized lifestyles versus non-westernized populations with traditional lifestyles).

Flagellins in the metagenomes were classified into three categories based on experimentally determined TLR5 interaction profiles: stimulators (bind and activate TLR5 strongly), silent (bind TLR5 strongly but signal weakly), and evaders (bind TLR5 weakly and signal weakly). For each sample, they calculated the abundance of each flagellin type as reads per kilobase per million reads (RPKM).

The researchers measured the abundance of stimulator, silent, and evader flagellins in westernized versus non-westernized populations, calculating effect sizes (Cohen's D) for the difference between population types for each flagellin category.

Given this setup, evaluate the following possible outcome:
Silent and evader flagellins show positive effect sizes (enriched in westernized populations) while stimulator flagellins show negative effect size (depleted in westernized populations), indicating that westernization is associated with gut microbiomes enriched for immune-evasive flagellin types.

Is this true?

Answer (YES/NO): NO